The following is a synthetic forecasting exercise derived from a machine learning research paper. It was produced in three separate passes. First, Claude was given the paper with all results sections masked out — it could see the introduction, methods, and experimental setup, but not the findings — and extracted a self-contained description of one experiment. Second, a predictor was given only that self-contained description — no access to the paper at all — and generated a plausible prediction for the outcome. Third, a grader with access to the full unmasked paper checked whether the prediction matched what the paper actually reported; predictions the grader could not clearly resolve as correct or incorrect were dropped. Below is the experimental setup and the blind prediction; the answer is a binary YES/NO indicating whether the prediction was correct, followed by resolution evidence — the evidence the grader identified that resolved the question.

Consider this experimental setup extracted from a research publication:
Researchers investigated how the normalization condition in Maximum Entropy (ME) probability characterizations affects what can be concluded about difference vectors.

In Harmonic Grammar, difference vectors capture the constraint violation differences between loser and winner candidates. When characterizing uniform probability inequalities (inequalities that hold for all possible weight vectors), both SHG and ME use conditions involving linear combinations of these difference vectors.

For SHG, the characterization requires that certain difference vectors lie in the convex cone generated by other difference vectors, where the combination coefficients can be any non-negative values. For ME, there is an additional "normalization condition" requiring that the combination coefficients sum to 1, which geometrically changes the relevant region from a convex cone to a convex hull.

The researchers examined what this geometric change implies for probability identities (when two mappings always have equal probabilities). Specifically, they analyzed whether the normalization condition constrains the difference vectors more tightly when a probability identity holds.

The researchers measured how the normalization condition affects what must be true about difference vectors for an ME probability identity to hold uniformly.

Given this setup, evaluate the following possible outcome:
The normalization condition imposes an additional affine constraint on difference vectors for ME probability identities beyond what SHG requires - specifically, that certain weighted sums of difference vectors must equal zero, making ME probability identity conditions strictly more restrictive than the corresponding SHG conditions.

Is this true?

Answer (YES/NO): NO